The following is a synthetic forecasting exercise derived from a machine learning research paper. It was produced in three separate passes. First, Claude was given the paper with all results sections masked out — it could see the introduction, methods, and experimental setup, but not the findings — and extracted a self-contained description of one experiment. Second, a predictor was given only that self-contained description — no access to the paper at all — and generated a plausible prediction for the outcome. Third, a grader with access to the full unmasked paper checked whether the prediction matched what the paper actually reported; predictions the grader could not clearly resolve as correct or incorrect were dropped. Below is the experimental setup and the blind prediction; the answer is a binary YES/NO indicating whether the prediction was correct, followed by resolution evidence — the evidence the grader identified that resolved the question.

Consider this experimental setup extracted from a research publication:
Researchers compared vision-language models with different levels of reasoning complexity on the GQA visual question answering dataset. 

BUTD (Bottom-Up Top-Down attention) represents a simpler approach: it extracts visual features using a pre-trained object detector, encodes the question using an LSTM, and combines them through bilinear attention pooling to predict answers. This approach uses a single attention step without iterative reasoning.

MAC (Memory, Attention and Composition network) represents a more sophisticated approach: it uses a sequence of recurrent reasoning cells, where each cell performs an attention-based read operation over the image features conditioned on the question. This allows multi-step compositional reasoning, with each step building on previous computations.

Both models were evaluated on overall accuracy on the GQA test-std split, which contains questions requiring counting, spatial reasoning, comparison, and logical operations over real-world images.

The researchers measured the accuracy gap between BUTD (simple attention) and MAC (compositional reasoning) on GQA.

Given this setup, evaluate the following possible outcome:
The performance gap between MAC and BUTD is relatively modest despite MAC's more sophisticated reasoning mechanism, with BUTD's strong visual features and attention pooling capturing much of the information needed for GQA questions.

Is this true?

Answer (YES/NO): NO